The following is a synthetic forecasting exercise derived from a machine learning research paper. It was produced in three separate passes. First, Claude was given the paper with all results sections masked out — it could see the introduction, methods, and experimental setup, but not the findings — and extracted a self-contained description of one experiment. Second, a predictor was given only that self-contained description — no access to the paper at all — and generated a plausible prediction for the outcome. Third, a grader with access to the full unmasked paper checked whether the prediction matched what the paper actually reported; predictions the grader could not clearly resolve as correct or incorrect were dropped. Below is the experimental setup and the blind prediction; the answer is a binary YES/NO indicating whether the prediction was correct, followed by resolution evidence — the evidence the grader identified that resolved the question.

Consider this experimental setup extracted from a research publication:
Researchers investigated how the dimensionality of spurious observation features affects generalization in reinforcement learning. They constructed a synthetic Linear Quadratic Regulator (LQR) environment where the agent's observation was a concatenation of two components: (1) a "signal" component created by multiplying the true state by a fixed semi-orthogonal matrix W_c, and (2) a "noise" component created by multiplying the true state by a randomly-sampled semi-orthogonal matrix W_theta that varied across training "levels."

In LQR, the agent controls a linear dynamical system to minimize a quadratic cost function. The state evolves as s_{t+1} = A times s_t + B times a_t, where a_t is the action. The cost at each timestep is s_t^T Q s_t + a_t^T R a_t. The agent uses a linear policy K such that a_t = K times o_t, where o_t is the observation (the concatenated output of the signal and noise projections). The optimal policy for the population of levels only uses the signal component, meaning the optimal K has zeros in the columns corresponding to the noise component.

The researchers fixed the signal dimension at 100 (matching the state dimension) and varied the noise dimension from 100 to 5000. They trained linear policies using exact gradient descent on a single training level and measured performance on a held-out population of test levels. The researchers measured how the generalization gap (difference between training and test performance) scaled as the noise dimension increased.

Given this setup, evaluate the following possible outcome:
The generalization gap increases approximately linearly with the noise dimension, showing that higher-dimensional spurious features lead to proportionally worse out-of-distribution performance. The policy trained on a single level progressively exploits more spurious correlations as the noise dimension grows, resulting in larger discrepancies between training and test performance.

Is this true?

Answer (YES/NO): NO